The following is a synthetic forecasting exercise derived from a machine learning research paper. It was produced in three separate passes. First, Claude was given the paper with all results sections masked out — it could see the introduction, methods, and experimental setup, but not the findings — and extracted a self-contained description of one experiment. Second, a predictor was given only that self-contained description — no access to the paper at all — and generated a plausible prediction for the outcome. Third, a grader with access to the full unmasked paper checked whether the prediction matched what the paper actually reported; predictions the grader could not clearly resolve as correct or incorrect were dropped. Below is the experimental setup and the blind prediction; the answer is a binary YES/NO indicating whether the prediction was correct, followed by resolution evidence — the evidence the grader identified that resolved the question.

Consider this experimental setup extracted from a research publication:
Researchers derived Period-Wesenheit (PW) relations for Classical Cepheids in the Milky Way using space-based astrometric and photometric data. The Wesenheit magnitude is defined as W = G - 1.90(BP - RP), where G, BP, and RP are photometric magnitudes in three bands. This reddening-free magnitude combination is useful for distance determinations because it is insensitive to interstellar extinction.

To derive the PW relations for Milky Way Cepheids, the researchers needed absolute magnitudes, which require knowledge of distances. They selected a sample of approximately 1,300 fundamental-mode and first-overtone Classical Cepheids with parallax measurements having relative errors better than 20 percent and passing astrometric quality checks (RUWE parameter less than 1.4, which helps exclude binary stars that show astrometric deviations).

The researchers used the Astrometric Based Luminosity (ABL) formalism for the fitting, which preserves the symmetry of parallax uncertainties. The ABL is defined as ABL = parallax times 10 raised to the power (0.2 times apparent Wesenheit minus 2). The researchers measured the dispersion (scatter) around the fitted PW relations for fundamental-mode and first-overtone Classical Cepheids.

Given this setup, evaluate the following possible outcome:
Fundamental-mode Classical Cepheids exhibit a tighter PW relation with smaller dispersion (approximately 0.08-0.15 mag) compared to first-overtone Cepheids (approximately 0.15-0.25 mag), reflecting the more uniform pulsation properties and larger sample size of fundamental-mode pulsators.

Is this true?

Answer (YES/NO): NO